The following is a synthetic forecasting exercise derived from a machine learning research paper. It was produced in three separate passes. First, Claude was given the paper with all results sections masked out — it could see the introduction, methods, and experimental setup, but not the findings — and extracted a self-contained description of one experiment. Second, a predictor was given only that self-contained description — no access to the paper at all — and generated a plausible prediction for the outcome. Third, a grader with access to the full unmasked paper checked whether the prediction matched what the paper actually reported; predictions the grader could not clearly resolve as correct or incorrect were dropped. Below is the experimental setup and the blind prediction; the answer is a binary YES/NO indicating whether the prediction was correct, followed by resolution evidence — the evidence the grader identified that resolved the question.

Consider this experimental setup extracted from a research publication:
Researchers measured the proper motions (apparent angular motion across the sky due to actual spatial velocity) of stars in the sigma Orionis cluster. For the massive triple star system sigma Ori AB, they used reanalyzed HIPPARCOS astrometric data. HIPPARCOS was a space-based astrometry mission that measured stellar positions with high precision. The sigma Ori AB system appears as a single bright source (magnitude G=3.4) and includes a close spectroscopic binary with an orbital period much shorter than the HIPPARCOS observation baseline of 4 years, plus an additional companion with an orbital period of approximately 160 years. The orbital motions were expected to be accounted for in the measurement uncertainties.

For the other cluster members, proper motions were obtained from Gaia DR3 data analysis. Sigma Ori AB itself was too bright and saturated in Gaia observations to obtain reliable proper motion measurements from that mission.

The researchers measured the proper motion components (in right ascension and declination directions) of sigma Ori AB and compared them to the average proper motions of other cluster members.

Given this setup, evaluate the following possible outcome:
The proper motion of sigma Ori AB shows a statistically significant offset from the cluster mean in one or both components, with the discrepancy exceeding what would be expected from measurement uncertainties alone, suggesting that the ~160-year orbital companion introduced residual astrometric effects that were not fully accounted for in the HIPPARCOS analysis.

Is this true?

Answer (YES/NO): NO